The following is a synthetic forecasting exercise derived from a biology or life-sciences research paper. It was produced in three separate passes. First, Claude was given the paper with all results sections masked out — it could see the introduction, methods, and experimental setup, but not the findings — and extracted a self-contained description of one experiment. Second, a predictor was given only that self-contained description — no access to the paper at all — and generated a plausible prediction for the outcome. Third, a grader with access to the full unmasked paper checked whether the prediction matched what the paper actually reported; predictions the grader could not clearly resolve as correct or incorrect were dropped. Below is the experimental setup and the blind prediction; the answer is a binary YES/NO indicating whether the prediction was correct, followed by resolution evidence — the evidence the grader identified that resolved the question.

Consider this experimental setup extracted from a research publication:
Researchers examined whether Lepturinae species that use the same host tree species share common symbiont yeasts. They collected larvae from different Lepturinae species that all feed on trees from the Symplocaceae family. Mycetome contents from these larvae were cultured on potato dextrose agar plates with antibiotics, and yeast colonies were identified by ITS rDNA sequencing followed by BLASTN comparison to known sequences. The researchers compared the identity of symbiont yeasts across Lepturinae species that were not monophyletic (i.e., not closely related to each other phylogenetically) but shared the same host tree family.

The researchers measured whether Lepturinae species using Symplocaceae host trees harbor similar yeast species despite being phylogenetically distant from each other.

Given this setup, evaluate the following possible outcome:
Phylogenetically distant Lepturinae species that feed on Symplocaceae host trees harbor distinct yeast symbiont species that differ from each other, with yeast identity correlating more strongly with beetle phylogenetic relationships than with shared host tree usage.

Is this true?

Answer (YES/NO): NO